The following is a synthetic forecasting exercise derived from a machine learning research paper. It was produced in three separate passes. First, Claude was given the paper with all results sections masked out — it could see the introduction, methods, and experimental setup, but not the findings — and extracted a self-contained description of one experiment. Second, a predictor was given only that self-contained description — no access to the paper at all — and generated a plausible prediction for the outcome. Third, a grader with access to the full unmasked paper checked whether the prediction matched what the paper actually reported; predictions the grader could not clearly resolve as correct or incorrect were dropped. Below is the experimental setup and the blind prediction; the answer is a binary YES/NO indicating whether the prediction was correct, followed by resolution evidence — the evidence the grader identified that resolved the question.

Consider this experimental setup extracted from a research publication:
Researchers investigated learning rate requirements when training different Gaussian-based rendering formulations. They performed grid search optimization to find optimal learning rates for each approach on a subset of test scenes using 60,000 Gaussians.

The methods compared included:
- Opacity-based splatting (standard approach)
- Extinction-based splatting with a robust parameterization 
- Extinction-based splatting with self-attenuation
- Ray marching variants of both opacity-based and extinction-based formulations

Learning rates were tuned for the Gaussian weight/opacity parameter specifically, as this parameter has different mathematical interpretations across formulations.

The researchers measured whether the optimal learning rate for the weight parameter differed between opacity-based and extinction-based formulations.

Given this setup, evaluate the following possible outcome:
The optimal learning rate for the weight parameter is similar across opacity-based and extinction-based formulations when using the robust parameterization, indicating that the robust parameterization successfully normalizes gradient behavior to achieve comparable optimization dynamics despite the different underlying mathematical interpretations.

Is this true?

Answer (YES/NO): NO